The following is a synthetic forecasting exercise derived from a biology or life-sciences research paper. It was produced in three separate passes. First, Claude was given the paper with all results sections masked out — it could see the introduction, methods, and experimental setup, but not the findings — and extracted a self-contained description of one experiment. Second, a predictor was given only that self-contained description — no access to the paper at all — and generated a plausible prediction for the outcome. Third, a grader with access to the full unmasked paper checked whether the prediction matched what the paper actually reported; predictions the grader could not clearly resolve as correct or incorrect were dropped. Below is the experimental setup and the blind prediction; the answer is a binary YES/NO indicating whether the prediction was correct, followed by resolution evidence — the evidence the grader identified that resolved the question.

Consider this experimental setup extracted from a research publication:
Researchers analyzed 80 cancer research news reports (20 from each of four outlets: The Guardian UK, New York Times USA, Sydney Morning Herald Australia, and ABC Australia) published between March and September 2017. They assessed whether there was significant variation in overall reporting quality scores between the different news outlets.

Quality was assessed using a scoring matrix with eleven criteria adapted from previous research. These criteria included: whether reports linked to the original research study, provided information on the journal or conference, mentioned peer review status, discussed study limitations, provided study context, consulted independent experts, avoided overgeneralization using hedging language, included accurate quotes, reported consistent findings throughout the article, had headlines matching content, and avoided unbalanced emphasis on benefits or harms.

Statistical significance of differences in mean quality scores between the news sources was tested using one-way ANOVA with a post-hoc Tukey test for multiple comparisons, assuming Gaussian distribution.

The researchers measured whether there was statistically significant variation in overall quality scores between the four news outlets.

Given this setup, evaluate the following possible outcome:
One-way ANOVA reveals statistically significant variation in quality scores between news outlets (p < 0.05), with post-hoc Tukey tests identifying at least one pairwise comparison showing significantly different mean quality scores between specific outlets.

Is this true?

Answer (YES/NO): YES